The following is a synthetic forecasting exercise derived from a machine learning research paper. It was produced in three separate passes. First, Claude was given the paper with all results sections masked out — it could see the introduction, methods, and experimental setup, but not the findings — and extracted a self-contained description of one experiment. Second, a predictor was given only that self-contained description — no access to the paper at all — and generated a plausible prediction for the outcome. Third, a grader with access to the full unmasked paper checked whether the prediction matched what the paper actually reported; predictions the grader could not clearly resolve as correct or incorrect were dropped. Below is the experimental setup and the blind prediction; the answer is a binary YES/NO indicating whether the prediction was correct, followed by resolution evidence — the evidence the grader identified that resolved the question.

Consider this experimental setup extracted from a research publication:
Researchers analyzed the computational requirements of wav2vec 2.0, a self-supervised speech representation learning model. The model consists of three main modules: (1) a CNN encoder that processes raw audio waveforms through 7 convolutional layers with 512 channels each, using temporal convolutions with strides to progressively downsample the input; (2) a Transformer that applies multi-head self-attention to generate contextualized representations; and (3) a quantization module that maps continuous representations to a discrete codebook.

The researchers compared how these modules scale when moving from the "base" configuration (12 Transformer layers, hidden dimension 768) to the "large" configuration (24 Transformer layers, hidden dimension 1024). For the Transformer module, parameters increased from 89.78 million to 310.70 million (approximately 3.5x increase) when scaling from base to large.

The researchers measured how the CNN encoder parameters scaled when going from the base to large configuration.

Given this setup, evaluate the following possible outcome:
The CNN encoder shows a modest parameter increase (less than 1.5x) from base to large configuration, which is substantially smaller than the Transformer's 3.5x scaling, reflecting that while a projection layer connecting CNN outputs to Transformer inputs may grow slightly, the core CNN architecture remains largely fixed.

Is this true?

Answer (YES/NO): YES